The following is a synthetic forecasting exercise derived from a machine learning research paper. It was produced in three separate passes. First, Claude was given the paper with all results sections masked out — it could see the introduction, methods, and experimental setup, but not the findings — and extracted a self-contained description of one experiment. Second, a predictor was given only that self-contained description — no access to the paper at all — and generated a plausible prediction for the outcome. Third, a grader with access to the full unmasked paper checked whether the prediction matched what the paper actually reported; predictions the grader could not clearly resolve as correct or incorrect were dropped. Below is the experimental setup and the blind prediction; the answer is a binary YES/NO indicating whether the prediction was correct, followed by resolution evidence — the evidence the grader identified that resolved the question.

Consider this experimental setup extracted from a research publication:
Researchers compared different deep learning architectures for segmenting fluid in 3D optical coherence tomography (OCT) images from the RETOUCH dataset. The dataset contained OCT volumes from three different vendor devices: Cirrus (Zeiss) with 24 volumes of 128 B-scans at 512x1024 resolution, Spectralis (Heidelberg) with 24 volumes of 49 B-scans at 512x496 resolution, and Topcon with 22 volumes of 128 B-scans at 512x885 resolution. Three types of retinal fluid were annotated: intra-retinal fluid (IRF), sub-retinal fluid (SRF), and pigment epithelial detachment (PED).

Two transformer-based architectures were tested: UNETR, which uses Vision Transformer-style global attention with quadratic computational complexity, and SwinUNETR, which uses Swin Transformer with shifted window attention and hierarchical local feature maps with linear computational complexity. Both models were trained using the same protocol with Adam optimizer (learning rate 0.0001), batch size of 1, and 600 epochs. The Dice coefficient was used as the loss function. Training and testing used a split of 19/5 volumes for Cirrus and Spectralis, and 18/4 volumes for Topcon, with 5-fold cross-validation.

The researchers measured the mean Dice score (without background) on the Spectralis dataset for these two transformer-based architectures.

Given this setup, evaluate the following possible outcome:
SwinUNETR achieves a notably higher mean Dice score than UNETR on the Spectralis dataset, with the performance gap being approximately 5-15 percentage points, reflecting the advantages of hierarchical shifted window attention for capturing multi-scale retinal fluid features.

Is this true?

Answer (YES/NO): YES